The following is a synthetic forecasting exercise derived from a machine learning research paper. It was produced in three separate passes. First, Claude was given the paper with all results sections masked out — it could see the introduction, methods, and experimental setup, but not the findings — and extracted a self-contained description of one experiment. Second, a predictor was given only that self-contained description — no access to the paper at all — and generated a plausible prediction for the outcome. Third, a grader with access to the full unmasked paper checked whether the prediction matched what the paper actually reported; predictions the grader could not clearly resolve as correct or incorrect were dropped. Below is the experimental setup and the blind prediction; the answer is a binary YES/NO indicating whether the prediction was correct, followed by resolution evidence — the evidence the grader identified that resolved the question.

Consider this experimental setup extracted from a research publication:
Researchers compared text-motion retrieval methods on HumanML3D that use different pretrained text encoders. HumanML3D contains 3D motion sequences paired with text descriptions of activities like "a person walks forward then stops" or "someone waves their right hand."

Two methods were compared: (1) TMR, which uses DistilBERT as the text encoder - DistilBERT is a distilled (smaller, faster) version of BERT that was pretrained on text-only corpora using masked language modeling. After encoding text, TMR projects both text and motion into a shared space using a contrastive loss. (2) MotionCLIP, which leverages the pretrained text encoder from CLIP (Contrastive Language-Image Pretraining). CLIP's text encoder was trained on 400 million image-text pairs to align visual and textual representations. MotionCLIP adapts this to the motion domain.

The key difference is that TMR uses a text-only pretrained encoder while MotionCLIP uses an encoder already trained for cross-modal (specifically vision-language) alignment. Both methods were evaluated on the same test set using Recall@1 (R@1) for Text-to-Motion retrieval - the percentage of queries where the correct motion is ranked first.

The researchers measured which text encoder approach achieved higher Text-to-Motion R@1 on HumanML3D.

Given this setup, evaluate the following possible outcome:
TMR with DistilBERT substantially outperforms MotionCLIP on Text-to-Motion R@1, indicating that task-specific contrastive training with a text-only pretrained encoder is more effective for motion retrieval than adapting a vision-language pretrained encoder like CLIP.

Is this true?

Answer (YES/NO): YES